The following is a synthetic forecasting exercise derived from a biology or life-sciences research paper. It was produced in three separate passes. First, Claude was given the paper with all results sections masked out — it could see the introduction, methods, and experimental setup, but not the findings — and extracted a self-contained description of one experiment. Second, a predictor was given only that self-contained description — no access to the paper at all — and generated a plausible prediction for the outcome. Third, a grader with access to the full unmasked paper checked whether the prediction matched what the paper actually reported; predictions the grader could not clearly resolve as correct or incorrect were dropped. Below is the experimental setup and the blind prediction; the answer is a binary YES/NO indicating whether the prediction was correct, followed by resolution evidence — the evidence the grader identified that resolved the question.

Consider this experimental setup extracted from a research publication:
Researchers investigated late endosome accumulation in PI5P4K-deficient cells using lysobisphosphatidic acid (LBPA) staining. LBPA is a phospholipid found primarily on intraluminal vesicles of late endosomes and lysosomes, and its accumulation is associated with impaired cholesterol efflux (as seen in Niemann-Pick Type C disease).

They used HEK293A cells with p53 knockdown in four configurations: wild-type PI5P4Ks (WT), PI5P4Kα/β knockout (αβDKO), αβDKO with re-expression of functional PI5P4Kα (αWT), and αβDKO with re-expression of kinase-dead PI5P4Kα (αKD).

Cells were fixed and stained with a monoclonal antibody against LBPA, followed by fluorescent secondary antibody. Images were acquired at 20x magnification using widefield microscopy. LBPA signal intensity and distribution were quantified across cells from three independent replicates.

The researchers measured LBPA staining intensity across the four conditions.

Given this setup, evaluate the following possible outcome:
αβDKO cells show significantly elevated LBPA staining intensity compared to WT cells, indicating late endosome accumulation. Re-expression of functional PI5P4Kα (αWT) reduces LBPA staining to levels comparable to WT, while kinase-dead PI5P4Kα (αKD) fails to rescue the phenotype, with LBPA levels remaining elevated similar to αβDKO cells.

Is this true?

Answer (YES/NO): YES